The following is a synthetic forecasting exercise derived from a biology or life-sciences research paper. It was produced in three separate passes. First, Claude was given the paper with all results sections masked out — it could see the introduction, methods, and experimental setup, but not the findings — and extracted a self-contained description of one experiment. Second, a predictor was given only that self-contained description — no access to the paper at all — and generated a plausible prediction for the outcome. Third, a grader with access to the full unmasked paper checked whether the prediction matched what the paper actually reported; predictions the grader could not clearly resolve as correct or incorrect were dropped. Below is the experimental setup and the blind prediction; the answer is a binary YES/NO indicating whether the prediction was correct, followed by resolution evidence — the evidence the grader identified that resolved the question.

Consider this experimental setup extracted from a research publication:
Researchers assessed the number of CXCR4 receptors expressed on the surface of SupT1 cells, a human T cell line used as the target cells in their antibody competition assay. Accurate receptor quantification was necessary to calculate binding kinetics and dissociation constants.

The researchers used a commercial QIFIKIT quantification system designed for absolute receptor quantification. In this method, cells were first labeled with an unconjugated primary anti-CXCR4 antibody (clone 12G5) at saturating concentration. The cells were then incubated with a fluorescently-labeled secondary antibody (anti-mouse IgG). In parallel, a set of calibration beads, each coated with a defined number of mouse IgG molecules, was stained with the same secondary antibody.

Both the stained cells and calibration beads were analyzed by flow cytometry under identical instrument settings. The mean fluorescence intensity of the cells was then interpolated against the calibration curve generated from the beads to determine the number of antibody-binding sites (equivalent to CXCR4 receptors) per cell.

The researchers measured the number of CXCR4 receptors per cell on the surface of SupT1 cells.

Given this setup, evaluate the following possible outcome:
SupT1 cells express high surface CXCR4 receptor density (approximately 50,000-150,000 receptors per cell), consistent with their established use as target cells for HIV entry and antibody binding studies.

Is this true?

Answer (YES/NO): NO